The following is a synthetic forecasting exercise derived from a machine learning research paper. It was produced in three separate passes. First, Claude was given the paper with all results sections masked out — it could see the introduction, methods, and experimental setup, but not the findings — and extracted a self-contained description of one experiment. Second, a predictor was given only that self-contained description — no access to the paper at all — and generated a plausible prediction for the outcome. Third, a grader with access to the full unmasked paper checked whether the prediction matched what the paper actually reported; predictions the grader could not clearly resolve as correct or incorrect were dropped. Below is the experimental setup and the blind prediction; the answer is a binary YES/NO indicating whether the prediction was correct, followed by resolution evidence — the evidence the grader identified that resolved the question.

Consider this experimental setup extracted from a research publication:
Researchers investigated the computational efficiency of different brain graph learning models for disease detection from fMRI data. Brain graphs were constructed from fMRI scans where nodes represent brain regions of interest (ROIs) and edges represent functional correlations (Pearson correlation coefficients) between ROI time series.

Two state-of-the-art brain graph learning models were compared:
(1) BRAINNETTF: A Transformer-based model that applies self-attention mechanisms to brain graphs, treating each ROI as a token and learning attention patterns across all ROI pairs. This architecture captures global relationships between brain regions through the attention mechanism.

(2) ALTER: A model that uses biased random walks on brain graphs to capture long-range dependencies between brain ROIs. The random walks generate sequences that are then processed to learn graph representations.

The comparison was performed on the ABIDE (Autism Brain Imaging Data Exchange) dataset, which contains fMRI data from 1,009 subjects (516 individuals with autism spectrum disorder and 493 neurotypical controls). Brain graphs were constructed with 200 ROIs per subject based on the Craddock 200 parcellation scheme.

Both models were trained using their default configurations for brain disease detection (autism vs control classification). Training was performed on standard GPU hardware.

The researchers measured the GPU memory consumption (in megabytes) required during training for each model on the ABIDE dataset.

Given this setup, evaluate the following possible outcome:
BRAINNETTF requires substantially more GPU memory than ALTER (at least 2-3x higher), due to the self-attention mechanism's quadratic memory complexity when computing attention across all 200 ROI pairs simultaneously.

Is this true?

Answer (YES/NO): NO